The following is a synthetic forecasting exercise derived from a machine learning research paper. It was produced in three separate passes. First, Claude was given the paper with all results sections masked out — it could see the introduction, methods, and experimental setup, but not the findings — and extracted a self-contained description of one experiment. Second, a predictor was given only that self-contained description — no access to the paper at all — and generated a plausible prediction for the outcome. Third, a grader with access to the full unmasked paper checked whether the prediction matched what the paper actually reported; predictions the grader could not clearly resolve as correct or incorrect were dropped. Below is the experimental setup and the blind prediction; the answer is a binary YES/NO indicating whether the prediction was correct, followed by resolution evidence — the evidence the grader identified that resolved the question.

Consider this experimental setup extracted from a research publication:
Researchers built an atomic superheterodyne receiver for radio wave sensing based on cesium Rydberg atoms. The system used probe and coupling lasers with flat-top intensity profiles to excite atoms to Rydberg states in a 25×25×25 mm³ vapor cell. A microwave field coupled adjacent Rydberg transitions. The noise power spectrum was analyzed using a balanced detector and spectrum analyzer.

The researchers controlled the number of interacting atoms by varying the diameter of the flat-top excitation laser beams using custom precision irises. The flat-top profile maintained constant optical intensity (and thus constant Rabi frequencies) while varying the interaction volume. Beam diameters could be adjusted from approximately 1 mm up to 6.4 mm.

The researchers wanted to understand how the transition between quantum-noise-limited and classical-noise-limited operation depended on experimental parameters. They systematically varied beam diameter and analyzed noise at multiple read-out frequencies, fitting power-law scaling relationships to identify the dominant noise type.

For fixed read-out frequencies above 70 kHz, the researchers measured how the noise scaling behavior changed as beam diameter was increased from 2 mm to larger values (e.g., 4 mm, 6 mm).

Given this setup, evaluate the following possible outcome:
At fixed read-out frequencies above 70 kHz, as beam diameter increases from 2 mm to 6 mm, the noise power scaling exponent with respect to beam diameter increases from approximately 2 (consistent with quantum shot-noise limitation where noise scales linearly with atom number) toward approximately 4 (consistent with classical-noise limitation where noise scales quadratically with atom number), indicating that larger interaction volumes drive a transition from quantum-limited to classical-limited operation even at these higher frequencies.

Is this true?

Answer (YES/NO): YES